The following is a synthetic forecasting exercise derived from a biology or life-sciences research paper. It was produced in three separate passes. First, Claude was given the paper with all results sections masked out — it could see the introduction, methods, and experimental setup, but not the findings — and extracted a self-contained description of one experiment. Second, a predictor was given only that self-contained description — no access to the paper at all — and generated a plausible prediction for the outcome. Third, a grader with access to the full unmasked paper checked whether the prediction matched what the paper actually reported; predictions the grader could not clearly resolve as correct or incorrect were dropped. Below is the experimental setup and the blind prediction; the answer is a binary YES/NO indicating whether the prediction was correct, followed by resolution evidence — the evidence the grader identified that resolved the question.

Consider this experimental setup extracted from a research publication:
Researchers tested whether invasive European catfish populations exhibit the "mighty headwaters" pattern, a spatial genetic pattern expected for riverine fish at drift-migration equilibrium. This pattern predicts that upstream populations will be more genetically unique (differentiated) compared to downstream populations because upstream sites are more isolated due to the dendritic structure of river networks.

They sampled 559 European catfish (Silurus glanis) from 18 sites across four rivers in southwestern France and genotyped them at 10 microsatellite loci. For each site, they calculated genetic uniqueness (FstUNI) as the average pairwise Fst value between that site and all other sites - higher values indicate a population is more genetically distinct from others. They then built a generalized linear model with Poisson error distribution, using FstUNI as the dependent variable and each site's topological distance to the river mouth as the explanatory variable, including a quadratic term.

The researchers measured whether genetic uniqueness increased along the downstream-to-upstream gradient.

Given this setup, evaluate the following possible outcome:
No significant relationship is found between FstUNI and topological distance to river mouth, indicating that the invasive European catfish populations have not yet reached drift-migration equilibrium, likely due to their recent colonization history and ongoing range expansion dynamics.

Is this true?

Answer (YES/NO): YES